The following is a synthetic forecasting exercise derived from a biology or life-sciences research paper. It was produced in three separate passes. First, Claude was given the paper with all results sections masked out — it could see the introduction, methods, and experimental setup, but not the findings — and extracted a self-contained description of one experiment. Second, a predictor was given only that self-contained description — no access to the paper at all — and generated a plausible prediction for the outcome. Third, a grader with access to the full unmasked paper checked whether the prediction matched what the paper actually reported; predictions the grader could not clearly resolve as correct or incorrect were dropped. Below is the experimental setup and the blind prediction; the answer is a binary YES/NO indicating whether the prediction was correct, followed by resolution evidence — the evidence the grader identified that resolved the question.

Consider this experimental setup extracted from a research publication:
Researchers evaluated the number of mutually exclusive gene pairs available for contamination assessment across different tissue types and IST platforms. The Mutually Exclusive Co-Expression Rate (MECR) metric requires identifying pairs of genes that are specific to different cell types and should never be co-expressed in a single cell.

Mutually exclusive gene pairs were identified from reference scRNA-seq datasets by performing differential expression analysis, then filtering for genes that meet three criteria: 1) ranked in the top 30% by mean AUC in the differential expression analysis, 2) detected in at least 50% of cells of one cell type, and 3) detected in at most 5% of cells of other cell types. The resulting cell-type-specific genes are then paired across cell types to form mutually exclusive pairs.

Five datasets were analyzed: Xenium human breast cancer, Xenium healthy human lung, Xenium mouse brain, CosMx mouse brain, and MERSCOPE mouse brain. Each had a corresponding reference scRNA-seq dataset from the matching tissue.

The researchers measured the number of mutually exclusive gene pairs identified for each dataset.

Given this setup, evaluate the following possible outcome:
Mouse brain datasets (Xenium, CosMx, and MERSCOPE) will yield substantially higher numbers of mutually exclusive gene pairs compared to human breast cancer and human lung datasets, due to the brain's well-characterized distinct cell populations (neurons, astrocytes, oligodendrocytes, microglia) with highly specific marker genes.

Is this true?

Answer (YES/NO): NO